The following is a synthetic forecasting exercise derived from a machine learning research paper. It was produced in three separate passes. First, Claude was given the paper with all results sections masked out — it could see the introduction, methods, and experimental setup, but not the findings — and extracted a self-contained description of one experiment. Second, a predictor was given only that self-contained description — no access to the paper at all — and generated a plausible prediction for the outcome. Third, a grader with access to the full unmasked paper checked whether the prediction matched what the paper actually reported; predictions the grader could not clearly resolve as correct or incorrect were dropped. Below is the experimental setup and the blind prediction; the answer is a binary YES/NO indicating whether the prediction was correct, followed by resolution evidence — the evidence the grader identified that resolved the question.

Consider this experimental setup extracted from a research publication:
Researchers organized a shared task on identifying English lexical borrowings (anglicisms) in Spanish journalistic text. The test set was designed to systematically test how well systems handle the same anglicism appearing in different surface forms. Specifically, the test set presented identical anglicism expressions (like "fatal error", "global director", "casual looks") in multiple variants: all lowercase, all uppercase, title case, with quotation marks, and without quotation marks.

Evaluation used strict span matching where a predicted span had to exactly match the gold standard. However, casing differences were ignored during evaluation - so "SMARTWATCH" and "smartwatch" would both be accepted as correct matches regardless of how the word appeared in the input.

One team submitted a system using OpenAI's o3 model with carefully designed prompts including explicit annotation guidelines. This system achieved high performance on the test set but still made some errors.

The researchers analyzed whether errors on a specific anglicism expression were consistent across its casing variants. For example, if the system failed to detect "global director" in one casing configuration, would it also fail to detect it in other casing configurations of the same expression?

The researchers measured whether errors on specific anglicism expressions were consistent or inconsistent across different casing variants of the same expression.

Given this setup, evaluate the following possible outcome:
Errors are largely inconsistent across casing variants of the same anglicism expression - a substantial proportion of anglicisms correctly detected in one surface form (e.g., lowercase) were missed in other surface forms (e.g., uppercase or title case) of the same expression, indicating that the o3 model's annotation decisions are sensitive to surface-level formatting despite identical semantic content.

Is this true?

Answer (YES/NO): NO